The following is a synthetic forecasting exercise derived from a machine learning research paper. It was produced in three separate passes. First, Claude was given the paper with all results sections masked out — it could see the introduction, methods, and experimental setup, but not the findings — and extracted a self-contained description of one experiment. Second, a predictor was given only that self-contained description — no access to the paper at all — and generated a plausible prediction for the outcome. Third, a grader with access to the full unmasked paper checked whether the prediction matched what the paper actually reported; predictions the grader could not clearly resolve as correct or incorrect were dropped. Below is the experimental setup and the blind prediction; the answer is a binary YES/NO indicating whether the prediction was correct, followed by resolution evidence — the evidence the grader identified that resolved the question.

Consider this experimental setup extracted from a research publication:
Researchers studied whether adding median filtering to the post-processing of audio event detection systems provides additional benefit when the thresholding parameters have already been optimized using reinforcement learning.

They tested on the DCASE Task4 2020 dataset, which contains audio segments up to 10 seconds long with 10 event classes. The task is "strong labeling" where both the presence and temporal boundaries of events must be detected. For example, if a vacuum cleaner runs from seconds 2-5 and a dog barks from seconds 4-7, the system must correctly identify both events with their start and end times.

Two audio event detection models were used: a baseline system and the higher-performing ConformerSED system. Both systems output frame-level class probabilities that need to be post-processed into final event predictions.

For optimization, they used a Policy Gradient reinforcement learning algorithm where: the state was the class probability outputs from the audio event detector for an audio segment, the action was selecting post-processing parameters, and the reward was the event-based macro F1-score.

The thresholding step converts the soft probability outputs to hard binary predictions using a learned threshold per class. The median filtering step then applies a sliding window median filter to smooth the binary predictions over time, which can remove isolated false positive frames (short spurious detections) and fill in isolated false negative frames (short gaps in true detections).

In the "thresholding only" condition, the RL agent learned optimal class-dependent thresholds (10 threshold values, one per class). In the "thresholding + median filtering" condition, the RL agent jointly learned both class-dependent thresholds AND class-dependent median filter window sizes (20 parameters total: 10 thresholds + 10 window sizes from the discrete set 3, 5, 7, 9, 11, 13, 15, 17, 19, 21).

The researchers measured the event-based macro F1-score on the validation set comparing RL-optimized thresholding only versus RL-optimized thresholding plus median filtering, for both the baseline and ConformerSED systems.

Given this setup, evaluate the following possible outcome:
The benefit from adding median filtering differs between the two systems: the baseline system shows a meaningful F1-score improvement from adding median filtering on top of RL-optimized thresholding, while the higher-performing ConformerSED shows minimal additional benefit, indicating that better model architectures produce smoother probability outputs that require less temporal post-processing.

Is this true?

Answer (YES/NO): NO